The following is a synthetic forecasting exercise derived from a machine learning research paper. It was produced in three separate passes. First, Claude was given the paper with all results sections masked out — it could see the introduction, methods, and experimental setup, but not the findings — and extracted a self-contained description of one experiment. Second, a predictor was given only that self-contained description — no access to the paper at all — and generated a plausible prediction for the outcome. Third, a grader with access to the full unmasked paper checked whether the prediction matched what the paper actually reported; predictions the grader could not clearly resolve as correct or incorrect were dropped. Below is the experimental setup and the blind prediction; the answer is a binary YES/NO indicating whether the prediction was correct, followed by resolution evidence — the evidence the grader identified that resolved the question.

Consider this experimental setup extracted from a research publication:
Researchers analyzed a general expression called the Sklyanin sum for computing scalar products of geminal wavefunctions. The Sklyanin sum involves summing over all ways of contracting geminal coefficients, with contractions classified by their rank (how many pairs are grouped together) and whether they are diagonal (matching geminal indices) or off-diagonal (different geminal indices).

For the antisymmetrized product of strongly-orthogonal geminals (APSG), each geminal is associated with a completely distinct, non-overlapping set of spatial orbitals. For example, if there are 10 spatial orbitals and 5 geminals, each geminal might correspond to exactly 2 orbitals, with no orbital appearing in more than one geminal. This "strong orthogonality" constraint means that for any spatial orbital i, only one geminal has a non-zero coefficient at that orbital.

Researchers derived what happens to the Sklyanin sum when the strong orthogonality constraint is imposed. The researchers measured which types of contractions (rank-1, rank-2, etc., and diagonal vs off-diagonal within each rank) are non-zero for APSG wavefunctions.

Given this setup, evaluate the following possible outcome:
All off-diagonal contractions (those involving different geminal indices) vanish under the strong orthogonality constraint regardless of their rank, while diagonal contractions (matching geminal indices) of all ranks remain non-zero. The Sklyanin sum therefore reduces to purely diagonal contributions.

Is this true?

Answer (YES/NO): NO